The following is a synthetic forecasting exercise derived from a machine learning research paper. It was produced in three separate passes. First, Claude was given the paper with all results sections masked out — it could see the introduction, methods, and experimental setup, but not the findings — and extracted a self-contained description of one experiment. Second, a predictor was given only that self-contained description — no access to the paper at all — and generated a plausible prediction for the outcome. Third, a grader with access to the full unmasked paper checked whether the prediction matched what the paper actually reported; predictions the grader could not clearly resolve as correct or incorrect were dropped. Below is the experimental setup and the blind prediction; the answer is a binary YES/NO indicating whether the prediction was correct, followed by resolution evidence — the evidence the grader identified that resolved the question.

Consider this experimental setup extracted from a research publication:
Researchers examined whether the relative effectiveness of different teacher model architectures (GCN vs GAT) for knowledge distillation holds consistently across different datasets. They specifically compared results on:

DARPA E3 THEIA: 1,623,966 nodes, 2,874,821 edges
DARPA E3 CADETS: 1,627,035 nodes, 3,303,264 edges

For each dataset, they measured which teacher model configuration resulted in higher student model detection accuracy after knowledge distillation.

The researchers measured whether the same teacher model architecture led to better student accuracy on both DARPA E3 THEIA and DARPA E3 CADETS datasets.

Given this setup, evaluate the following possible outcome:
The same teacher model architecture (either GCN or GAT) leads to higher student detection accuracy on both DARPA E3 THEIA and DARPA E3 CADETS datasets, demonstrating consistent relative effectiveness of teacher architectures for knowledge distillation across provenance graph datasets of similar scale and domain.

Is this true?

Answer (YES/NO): YES